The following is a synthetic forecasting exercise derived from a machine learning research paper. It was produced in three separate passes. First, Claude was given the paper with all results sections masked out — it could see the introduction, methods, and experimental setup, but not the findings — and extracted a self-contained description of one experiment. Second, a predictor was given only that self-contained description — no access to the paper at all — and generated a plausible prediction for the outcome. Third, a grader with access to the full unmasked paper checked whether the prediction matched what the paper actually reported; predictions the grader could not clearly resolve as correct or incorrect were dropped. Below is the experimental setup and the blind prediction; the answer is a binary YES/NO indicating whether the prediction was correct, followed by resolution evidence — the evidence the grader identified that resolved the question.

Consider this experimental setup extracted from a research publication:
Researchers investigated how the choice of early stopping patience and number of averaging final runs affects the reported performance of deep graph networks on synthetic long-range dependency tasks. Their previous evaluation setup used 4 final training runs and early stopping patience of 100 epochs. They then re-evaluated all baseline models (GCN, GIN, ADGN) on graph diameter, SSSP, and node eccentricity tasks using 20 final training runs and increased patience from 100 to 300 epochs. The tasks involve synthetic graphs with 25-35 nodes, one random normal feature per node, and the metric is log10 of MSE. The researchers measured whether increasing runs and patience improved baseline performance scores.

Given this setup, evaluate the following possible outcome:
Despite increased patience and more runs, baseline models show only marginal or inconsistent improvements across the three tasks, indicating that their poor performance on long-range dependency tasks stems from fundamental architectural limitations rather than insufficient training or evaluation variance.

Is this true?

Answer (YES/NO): NO